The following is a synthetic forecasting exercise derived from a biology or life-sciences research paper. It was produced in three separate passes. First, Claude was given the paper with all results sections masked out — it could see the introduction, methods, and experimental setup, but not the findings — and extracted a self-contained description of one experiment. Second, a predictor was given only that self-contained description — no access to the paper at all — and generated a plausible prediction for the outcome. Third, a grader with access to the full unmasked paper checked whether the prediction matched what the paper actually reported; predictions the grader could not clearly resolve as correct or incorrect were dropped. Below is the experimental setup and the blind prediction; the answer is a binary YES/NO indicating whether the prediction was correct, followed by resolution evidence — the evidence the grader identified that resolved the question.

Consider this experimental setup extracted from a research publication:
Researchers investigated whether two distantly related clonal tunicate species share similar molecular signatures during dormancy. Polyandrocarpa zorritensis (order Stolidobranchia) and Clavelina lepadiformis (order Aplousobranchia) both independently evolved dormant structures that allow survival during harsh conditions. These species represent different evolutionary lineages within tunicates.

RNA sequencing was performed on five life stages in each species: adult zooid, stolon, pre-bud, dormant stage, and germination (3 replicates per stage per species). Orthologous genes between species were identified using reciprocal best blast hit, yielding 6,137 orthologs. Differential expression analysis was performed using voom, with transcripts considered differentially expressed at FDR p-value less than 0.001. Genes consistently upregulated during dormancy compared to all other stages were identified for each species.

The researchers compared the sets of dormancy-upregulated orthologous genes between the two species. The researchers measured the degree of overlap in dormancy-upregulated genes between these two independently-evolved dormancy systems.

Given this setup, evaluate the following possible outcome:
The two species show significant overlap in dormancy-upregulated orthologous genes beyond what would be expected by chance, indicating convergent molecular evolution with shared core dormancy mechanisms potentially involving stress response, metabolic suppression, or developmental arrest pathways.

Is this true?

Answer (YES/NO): YES